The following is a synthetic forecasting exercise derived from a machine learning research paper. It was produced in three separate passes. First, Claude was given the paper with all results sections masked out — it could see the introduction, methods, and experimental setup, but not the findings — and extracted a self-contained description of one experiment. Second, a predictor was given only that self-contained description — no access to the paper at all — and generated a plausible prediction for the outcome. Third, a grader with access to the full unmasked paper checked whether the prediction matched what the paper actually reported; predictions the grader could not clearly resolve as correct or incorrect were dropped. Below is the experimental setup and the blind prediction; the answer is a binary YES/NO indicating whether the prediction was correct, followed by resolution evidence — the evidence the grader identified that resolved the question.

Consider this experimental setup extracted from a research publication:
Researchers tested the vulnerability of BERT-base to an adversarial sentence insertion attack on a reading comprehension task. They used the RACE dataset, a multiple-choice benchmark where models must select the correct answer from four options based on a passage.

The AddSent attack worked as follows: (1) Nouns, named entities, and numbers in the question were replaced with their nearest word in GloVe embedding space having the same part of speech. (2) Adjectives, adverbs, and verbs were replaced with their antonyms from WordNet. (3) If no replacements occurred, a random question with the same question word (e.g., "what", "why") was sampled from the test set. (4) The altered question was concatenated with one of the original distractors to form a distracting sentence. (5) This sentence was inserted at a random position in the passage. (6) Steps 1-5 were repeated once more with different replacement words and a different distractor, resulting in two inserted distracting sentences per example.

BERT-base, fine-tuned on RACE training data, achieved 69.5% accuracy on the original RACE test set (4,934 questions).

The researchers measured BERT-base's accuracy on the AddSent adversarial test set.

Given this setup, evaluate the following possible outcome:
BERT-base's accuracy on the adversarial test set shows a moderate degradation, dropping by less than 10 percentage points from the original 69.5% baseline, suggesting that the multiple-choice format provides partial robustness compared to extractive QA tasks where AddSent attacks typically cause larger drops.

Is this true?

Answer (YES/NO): NO